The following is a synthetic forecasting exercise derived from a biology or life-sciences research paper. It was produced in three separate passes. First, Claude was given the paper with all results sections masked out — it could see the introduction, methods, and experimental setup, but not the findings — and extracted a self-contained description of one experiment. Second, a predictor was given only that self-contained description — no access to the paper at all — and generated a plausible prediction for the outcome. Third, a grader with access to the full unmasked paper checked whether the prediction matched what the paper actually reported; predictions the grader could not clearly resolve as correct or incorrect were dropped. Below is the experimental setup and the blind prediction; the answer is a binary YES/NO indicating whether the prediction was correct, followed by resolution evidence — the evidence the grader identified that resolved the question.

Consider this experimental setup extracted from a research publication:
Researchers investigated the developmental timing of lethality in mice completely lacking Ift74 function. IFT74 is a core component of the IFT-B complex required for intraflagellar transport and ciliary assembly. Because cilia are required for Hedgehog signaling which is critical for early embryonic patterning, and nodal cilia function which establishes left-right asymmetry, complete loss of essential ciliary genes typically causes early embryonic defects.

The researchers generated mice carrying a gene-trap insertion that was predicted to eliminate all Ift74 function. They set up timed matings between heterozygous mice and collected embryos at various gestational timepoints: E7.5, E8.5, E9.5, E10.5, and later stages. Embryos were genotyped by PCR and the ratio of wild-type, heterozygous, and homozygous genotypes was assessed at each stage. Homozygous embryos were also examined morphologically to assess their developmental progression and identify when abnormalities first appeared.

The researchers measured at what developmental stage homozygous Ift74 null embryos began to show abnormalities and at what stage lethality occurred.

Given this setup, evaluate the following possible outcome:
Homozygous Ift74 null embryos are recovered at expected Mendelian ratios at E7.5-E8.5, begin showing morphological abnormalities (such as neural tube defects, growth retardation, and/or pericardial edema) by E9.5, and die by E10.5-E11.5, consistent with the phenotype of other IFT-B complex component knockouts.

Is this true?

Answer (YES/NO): NO